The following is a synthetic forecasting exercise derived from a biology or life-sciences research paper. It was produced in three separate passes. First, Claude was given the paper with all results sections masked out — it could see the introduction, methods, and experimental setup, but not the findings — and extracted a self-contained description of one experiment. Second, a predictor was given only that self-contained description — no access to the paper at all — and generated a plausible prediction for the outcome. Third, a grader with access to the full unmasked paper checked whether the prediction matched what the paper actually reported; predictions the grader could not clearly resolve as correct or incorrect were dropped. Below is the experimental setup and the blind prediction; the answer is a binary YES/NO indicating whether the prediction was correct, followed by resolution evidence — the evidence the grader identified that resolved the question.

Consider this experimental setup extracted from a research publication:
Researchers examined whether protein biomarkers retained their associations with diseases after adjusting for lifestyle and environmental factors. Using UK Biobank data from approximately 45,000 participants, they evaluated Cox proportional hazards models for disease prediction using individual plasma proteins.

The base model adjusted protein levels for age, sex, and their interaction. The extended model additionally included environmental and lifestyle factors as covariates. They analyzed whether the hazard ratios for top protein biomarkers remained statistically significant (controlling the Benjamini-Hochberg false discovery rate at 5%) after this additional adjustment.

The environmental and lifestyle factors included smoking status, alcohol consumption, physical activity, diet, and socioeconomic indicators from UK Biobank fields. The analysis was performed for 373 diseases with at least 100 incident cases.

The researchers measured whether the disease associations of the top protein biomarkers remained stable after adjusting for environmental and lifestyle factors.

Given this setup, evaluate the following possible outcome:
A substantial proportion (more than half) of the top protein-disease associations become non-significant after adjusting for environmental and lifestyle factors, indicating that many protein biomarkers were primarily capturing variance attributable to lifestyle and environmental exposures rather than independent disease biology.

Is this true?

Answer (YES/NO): NO